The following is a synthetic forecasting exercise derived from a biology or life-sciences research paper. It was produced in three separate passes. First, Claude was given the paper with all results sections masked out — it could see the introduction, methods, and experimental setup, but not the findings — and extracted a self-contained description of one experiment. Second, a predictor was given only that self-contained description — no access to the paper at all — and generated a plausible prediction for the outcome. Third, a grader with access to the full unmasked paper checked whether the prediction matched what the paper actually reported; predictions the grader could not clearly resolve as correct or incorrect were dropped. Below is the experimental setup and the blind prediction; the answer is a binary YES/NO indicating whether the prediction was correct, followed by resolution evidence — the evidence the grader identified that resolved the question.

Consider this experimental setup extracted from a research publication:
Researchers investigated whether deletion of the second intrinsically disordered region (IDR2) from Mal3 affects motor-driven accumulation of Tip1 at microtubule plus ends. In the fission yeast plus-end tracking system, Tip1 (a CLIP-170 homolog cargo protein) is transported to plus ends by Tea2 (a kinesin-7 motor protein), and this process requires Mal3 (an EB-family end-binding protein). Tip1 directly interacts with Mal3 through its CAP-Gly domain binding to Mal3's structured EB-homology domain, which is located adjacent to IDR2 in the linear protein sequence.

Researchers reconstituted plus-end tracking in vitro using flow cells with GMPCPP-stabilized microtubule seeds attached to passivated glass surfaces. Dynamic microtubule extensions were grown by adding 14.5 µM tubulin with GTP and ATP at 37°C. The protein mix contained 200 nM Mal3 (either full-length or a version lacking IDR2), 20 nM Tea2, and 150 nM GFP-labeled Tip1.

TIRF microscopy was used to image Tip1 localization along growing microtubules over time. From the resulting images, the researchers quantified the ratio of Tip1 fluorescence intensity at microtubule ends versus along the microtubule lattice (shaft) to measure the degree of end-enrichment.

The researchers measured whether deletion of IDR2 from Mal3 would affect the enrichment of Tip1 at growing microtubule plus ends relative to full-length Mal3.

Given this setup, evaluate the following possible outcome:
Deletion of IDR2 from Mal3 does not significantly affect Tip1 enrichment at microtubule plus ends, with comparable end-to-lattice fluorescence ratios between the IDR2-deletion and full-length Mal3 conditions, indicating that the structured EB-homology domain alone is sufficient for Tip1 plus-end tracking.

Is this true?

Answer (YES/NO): NO